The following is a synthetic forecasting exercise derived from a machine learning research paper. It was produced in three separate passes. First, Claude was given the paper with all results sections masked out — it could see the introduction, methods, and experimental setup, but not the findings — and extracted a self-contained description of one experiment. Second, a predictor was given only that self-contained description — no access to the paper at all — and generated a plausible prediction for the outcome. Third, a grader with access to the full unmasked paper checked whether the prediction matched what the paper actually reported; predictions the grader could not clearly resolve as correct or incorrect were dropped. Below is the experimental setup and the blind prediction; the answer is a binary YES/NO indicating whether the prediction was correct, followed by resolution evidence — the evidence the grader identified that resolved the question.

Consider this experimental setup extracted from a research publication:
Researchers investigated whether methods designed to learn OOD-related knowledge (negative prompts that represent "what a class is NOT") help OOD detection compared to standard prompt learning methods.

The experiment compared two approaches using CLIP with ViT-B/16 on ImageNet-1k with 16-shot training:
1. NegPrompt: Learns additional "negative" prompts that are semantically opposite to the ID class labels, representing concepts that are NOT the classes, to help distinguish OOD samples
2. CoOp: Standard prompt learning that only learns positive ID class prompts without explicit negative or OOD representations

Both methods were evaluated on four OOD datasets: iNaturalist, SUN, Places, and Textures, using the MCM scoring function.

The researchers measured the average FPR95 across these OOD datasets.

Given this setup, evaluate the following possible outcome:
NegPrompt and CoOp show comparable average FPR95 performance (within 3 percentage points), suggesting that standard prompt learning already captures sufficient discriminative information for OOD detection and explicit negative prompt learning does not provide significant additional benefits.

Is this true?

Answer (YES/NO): YES